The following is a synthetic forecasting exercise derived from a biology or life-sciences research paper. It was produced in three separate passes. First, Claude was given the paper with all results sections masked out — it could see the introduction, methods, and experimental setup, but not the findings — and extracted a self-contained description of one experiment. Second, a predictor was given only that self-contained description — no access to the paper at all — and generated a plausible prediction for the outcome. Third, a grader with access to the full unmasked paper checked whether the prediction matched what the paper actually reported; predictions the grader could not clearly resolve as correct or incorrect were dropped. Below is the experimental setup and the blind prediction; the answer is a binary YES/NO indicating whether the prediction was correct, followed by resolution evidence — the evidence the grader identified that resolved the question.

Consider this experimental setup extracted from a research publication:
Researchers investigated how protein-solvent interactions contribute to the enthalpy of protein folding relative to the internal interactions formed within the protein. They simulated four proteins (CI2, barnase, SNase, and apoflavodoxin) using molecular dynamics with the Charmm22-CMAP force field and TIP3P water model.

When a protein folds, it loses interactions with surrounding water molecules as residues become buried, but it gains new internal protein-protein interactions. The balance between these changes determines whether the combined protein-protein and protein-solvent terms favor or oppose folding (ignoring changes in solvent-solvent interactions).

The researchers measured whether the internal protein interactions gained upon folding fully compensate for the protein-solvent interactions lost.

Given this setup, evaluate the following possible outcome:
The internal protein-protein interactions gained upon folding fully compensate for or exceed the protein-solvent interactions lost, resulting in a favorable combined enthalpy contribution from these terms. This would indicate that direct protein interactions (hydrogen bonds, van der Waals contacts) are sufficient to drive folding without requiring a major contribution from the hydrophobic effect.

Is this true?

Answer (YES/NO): NO